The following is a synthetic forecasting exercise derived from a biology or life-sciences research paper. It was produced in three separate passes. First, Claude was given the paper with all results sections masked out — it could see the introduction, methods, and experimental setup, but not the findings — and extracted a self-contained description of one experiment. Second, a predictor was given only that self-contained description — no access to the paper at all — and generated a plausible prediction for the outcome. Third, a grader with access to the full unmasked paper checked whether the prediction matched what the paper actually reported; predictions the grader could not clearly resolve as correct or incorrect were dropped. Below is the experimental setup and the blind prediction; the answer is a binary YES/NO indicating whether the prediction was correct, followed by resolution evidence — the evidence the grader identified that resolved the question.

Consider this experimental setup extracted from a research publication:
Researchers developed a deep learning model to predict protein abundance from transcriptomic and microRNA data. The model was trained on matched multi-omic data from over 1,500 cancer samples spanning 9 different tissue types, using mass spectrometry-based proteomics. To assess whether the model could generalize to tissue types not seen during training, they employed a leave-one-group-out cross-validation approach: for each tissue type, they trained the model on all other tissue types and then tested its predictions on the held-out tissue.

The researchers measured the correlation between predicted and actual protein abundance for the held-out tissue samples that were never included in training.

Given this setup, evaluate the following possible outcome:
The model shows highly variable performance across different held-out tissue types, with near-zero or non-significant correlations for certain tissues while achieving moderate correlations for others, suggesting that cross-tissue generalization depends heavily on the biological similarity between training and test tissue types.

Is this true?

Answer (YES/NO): NO